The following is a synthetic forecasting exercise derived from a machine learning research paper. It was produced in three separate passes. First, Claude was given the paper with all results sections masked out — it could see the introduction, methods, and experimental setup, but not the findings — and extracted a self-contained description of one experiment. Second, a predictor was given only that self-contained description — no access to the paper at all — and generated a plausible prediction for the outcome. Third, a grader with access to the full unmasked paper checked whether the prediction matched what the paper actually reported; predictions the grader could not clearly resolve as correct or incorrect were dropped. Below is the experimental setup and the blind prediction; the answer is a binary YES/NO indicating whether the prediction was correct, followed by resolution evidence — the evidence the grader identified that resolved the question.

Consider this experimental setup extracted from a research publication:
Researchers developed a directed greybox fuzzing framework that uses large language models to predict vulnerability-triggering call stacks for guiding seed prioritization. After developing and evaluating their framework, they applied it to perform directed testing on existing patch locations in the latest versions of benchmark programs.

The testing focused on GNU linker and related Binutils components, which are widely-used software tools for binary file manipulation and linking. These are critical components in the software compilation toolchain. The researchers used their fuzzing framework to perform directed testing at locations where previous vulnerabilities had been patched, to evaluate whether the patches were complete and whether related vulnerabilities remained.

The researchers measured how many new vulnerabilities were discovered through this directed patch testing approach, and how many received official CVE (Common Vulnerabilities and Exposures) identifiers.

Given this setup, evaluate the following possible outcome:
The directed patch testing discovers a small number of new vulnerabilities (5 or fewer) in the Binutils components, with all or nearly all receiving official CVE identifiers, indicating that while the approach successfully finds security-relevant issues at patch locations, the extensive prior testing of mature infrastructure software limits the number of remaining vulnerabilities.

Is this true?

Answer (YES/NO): NO